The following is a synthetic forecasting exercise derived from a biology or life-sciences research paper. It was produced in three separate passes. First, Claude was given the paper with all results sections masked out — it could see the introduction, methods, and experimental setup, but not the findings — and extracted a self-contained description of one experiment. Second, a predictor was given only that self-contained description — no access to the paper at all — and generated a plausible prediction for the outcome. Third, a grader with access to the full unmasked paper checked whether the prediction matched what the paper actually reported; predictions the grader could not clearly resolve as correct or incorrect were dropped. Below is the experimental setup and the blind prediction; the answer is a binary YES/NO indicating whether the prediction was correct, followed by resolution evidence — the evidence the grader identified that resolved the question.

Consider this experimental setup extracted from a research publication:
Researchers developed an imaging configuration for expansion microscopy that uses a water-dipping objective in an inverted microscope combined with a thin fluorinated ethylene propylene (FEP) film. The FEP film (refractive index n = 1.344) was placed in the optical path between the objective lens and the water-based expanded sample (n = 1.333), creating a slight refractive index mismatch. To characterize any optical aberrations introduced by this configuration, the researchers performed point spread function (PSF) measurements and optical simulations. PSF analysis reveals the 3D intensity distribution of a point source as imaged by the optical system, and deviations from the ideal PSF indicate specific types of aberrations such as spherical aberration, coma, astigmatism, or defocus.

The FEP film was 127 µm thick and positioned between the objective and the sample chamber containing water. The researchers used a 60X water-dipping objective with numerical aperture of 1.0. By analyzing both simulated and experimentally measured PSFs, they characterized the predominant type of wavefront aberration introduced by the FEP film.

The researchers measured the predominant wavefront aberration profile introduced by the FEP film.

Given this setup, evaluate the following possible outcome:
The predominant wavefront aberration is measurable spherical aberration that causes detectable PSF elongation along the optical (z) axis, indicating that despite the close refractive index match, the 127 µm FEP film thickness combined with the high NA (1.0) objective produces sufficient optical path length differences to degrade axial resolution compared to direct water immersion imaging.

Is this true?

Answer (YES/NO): NO